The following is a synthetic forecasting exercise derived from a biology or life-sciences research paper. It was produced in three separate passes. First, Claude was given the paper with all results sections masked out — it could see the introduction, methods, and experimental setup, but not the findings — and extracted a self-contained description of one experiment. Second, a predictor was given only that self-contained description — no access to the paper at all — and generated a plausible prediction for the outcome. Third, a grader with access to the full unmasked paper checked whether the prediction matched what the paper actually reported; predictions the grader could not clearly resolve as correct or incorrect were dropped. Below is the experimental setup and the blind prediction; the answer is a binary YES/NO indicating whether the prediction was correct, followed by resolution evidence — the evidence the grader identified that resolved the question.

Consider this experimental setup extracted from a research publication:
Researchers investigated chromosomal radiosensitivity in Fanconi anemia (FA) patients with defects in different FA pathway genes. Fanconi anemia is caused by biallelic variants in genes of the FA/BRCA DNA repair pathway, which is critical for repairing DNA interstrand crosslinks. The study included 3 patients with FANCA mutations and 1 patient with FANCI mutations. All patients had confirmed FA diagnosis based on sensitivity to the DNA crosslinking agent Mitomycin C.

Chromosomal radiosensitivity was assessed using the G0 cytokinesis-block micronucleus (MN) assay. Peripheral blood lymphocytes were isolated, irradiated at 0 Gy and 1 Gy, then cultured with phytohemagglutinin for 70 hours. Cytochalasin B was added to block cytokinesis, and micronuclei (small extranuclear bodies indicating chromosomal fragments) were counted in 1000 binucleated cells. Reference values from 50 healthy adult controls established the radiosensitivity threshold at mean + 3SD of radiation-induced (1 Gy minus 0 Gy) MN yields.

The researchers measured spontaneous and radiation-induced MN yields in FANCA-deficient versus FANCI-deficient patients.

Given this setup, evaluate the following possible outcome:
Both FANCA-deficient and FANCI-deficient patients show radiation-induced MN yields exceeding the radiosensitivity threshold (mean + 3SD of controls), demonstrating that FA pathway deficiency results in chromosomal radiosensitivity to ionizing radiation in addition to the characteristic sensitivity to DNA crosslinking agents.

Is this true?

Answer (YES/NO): NO